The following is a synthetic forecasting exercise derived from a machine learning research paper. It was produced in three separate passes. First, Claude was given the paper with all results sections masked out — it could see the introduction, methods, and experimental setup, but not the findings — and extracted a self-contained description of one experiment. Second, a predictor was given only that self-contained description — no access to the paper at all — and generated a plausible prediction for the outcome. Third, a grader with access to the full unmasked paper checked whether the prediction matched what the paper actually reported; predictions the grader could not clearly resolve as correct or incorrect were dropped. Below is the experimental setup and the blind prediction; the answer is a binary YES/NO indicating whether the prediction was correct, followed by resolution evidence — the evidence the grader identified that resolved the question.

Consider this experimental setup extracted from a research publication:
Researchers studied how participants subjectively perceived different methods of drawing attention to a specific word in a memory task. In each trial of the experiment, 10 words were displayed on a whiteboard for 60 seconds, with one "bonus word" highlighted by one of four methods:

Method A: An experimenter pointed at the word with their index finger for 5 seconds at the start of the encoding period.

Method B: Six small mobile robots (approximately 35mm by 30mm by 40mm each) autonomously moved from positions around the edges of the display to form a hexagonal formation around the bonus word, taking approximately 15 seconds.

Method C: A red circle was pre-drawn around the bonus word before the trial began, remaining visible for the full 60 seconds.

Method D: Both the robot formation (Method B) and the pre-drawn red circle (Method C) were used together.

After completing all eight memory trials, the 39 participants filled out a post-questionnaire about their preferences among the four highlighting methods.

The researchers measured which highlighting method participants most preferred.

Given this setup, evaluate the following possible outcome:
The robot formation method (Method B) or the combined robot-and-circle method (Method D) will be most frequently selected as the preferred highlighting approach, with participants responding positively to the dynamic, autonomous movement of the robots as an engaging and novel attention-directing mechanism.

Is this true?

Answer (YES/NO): NO